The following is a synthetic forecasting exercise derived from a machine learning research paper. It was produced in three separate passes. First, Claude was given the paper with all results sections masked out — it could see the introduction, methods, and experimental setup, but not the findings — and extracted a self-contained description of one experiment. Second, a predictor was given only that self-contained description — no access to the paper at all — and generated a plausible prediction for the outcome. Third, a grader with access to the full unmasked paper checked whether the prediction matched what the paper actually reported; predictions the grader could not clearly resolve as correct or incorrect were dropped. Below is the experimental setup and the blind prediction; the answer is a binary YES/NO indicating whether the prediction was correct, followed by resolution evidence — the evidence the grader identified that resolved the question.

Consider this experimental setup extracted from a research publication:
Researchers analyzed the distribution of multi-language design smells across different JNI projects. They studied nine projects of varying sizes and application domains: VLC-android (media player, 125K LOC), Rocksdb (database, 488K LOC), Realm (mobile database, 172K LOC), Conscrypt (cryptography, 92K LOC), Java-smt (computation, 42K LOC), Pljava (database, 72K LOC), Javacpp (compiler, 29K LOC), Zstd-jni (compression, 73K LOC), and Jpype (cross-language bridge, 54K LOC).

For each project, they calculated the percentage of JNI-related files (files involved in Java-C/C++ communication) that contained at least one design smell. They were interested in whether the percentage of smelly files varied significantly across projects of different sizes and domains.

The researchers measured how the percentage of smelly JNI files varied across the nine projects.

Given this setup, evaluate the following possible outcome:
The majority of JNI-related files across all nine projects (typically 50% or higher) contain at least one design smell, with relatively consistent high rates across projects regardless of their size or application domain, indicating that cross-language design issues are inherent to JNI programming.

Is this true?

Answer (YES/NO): NO